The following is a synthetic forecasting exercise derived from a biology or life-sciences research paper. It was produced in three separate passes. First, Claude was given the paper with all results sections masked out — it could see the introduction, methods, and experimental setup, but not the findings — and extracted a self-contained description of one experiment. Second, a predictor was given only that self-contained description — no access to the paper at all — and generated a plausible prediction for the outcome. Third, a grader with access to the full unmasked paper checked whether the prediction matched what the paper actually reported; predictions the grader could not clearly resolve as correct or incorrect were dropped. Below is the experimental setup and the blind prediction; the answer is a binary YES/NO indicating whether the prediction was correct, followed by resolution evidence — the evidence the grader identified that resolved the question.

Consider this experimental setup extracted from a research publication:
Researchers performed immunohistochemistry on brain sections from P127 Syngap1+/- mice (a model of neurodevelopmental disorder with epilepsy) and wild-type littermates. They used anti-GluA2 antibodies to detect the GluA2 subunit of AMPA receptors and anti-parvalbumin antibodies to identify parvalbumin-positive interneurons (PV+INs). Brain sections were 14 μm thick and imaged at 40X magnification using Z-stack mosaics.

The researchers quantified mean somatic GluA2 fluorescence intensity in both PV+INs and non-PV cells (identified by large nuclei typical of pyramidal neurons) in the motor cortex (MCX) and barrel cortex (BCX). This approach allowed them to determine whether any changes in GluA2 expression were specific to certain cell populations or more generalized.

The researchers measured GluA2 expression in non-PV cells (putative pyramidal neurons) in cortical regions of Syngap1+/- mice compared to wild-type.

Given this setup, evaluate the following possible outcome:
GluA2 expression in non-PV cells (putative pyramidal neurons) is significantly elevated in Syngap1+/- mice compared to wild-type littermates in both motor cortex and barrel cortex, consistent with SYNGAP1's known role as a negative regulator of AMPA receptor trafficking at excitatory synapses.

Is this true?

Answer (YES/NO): YES